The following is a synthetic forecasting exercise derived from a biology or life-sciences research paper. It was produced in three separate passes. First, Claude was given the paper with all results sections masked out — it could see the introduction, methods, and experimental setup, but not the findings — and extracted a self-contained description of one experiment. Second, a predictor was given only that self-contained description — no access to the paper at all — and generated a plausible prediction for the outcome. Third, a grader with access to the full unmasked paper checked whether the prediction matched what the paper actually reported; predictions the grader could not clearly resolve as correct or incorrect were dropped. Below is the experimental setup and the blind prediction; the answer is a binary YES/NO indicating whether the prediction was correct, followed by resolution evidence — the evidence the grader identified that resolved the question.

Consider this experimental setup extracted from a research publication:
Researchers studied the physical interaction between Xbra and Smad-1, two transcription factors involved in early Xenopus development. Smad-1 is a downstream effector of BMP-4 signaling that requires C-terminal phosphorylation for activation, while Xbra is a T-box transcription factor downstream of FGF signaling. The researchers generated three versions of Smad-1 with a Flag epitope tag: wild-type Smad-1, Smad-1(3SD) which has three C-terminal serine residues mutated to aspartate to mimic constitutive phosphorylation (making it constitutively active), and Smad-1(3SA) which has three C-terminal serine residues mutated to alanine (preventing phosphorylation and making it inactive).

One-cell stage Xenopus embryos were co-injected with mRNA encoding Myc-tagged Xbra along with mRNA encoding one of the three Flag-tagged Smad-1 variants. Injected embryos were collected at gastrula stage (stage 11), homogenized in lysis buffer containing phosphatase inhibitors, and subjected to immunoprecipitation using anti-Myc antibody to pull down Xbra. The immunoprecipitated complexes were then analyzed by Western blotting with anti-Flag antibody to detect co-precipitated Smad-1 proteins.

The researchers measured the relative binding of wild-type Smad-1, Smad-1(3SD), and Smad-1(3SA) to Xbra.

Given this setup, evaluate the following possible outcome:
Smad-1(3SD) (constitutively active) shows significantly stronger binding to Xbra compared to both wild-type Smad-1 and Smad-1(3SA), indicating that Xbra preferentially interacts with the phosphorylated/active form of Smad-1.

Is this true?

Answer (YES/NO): NO